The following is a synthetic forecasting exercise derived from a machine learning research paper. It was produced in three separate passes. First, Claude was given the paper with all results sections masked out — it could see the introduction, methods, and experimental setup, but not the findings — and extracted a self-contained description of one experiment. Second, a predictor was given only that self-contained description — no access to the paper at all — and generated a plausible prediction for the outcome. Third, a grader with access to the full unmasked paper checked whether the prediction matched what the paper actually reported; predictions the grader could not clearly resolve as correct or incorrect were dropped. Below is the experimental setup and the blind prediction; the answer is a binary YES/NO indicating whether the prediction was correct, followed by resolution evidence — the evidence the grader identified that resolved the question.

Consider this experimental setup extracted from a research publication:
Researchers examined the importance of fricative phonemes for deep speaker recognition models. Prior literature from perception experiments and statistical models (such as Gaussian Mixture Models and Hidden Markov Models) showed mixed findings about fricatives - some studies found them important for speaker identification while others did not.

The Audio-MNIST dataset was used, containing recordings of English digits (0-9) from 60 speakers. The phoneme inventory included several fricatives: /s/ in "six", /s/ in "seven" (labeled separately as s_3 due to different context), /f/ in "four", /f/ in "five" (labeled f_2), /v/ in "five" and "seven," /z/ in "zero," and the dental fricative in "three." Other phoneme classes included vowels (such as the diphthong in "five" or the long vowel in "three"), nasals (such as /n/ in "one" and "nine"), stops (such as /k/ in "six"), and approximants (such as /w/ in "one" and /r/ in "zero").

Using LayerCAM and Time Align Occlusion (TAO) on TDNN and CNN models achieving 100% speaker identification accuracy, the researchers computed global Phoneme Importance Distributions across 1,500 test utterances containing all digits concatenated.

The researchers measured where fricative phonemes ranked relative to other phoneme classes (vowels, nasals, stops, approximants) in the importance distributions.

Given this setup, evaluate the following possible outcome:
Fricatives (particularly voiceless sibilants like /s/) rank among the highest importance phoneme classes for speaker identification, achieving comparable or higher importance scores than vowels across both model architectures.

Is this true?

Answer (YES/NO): NO